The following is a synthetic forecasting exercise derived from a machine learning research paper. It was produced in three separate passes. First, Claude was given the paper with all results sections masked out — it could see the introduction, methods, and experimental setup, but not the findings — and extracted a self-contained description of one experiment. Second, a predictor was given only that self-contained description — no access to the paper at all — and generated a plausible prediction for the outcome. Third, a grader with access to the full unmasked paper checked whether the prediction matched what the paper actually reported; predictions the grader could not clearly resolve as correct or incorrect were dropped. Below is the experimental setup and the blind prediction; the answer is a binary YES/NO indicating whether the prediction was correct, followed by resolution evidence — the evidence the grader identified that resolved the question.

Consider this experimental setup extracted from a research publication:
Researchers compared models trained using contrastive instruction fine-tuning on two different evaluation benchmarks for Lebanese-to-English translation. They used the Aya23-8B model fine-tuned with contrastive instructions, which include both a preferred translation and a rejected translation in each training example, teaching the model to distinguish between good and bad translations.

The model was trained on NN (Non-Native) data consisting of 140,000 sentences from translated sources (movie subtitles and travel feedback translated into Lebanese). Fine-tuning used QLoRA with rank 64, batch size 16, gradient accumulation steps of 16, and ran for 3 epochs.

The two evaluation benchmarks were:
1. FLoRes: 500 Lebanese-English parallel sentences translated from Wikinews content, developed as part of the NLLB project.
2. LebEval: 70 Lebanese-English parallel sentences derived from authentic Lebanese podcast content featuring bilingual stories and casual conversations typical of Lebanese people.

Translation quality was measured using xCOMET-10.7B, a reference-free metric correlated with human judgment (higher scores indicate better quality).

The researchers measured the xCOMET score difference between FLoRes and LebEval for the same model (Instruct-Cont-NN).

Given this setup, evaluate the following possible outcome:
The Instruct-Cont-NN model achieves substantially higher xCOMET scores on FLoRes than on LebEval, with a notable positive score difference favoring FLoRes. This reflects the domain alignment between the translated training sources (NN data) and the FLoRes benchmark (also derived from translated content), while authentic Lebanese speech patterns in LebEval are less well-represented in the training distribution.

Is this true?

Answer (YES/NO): YES